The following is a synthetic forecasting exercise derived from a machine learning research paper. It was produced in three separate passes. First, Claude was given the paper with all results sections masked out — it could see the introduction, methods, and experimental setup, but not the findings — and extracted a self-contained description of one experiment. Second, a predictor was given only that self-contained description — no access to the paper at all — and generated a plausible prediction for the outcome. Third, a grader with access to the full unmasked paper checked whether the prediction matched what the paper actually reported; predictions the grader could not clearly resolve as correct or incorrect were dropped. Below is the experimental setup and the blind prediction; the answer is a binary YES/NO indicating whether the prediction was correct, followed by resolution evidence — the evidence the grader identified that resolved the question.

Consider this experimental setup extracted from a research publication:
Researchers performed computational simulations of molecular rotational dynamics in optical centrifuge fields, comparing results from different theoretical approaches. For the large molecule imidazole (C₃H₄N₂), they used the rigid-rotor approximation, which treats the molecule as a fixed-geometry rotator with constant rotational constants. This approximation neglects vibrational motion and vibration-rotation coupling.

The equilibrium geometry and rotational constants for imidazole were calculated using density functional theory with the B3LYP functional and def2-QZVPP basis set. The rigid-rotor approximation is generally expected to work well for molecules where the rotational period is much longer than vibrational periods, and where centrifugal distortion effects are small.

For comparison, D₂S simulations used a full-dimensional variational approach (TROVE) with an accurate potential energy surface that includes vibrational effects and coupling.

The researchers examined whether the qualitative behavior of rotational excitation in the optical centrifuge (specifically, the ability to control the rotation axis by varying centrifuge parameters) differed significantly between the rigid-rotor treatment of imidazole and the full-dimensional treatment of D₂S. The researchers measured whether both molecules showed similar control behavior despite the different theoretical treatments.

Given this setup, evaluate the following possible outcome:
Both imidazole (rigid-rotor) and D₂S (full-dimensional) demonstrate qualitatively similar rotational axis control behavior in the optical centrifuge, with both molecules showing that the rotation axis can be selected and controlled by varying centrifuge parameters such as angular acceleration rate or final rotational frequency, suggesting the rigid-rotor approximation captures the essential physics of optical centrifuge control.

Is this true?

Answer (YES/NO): YES